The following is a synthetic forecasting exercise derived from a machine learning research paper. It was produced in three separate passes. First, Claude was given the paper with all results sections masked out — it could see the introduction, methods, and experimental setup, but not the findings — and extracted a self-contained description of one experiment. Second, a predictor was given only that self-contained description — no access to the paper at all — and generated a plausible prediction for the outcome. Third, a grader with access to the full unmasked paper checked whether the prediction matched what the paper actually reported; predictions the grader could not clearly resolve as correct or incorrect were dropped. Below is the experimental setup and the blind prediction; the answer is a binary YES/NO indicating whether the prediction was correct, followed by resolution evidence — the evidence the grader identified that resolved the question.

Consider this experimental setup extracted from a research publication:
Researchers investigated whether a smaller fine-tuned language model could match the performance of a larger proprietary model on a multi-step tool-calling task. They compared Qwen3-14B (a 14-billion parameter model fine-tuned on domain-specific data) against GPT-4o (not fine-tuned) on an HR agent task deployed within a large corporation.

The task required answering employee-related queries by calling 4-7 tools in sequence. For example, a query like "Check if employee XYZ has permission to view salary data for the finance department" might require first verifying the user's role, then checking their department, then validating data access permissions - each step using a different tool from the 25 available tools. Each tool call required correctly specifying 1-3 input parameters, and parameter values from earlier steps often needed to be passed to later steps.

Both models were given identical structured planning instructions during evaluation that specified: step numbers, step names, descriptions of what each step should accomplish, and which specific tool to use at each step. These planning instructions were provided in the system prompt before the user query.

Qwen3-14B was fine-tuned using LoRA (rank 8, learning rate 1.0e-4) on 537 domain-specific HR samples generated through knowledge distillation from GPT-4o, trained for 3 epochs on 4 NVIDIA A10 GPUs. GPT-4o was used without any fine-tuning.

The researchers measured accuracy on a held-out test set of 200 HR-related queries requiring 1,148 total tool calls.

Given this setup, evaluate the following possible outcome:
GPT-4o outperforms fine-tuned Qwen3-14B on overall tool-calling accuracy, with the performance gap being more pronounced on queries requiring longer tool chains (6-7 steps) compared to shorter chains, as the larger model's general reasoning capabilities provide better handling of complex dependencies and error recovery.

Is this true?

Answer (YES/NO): NO